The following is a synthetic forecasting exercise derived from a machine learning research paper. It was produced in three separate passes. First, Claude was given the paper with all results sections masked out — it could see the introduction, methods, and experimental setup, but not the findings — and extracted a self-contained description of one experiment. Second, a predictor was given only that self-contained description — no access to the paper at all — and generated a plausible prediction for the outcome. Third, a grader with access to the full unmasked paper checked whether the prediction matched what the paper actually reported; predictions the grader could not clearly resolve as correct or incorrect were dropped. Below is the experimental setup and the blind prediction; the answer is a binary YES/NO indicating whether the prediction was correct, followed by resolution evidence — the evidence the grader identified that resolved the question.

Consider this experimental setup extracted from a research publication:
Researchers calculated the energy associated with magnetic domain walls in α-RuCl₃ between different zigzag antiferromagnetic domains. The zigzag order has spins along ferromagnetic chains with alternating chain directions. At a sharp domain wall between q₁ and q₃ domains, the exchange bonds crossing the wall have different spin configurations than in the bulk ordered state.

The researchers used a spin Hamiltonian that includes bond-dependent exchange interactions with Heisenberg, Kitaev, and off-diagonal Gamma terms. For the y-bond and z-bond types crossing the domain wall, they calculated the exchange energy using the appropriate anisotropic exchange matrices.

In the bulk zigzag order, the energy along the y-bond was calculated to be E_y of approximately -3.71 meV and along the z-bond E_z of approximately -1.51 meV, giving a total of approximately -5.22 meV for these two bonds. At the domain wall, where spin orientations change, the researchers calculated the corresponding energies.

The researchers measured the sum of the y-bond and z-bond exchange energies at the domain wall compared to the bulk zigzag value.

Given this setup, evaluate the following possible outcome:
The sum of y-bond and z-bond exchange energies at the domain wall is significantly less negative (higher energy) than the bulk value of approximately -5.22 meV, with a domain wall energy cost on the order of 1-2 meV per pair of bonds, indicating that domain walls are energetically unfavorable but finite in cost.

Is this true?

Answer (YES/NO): NO